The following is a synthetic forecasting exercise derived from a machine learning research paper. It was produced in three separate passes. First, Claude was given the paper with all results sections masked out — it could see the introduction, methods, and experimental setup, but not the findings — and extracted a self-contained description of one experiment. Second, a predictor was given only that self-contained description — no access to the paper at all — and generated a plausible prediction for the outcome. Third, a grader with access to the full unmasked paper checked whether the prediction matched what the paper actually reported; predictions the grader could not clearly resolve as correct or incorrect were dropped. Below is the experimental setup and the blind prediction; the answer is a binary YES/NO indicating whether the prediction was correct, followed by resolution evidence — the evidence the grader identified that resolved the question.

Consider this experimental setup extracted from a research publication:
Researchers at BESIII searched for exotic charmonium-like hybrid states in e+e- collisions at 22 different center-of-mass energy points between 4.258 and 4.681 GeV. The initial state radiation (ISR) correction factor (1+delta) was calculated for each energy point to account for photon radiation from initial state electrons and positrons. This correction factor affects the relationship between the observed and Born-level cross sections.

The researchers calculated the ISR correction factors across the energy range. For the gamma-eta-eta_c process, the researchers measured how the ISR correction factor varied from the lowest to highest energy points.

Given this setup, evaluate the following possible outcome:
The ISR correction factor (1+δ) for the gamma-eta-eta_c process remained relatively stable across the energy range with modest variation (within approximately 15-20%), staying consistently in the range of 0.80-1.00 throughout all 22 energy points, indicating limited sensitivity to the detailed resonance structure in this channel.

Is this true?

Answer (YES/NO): NO